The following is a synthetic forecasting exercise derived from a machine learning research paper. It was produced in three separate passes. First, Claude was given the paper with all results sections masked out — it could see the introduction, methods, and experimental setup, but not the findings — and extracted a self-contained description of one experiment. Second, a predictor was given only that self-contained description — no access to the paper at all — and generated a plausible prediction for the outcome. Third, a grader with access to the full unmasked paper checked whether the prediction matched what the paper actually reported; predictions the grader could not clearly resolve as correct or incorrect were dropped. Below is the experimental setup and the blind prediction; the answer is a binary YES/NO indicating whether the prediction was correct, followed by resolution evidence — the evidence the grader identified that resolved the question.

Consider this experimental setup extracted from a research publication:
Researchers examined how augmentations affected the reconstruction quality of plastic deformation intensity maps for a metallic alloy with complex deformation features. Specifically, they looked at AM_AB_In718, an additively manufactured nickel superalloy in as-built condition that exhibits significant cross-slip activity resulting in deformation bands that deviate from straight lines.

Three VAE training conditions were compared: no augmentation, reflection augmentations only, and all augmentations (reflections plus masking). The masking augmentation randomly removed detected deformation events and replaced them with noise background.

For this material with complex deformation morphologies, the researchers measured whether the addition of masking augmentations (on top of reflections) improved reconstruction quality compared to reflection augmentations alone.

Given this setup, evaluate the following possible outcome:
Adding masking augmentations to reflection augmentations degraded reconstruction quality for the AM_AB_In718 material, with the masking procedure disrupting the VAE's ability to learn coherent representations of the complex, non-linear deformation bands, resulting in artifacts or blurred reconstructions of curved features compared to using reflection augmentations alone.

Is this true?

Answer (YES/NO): NO